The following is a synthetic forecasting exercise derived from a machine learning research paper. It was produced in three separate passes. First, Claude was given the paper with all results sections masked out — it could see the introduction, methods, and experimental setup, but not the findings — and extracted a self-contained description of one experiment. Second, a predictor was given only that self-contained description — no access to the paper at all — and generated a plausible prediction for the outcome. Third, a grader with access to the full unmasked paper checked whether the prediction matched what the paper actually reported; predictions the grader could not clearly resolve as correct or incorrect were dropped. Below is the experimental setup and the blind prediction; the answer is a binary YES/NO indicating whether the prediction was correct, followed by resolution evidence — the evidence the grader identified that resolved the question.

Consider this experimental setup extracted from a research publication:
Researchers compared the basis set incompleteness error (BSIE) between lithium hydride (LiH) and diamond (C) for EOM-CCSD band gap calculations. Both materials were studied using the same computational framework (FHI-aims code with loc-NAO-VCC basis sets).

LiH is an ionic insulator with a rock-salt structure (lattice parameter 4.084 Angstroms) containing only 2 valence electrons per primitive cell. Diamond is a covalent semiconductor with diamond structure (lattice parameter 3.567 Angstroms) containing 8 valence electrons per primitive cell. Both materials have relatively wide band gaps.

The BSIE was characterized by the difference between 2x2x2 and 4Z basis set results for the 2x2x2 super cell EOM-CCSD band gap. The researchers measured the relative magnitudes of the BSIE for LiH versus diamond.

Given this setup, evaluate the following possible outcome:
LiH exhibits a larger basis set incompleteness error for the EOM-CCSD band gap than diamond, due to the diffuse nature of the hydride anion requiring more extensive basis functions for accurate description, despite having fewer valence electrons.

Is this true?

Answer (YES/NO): NO